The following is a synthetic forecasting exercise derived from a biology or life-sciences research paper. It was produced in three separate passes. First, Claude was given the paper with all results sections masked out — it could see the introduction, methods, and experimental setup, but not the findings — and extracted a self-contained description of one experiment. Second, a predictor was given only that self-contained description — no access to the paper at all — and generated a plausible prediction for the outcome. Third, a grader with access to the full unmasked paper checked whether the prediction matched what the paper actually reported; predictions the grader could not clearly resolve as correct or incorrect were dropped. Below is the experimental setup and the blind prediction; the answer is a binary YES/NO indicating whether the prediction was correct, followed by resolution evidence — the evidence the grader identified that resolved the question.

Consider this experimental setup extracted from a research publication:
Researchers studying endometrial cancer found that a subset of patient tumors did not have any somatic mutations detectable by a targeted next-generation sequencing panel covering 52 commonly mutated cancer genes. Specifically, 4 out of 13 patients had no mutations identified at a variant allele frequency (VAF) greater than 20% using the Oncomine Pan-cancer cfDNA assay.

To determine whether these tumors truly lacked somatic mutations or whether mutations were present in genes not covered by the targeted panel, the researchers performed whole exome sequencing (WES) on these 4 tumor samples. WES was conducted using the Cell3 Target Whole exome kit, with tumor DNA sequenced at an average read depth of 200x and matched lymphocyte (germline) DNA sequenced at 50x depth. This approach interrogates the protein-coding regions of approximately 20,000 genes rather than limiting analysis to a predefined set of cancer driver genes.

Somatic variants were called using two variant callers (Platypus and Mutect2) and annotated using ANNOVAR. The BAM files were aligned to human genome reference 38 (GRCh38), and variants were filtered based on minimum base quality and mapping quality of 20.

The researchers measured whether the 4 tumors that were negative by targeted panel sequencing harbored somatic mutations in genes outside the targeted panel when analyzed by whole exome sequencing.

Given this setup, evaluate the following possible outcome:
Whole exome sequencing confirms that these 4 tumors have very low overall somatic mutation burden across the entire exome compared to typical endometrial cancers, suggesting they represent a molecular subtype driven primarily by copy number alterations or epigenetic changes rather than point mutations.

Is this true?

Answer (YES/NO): NO